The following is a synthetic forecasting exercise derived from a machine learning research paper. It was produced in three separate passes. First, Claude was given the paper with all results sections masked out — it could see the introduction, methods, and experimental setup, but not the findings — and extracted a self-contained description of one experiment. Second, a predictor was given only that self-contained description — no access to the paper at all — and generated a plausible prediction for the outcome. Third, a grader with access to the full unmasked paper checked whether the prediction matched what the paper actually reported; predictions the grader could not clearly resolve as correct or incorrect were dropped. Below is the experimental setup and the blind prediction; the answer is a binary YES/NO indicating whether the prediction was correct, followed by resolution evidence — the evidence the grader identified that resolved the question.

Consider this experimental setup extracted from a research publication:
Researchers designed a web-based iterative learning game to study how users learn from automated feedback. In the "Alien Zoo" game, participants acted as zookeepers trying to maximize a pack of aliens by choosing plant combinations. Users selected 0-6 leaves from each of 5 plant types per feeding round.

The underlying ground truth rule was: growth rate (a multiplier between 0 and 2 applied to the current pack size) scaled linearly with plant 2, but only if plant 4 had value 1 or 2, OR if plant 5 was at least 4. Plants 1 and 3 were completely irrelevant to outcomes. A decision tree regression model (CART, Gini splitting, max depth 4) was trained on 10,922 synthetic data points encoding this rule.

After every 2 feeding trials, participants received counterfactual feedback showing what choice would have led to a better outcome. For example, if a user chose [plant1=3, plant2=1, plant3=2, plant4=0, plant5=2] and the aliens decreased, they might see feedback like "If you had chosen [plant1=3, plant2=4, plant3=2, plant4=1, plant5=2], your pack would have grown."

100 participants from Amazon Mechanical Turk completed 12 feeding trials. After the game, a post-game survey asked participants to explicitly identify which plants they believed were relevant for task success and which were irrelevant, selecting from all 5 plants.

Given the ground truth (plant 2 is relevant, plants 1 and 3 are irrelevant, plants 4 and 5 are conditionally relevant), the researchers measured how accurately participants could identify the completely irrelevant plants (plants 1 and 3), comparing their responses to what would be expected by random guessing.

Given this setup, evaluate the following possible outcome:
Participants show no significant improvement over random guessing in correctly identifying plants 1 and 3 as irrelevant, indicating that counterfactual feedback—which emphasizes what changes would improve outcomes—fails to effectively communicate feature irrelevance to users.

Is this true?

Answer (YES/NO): NO